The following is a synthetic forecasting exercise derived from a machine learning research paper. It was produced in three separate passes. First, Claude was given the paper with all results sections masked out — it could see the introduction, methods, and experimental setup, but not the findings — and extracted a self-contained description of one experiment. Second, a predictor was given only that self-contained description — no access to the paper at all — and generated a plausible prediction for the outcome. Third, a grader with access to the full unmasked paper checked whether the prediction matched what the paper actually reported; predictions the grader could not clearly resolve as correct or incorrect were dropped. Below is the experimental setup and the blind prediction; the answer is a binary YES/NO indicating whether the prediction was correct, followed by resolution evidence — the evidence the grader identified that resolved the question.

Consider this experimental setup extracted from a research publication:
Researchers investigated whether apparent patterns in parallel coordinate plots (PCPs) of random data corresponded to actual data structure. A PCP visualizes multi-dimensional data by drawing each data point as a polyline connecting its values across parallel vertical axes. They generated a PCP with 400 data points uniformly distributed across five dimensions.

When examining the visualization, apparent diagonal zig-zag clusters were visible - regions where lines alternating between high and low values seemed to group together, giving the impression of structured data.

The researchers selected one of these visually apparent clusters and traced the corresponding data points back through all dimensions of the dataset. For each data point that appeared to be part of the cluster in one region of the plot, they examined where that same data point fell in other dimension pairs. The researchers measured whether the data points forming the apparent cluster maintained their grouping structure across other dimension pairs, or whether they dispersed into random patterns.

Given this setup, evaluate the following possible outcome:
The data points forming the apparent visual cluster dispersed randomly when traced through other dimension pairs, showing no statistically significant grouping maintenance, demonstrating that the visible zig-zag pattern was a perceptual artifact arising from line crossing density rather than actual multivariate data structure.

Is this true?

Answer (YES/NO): YES